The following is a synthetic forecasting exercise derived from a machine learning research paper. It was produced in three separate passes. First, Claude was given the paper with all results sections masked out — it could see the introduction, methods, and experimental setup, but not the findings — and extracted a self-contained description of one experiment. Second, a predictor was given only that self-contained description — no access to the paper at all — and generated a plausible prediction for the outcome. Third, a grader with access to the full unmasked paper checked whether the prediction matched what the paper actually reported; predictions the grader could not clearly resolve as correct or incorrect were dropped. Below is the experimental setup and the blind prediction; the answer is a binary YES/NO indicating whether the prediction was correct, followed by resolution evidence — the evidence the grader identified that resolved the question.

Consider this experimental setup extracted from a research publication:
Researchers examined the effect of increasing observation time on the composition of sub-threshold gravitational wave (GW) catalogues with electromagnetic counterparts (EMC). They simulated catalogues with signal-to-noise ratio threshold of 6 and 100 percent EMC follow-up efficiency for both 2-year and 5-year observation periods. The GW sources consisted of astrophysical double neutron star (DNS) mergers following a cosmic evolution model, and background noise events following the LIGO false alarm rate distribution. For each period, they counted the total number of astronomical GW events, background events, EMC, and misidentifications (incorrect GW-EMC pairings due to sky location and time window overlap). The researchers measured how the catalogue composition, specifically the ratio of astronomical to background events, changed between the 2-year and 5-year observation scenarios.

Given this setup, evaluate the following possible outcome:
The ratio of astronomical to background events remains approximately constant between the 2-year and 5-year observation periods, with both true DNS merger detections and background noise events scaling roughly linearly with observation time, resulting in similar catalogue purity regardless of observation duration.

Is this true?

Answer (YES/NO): YES